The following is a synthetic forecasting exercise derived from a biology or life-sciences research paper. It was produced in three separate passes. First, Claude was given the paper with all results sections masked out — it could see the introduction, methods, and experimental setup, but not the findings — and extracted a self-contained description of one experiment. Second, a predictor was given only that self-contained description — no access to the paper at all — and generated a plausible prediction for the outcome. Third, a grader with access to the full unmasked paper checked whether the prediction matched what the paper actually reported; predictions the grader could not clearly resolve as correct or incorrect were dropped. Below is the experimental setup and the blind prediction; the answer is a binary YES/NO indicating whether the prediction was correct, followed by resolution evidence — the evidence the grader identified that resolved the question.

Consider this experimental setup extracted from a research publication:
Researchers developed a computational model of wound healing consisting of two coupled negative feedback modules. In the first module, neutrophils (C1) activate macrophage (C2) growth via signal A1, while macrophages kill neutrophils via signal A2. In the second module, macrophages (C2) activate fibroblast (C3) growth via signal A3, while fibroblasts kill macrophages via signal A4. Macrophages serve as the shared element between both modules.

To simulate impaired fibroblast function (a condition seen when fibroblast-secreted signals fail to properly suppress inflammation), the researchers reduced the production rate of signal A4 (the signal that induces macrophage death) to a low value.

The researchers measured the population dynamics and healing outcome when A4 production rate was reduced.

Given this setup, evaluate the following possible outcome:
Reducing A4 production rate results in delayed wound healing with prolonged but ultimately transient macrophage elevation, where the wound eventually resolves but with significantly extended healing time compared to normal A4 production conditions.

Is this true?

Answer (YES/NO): NO